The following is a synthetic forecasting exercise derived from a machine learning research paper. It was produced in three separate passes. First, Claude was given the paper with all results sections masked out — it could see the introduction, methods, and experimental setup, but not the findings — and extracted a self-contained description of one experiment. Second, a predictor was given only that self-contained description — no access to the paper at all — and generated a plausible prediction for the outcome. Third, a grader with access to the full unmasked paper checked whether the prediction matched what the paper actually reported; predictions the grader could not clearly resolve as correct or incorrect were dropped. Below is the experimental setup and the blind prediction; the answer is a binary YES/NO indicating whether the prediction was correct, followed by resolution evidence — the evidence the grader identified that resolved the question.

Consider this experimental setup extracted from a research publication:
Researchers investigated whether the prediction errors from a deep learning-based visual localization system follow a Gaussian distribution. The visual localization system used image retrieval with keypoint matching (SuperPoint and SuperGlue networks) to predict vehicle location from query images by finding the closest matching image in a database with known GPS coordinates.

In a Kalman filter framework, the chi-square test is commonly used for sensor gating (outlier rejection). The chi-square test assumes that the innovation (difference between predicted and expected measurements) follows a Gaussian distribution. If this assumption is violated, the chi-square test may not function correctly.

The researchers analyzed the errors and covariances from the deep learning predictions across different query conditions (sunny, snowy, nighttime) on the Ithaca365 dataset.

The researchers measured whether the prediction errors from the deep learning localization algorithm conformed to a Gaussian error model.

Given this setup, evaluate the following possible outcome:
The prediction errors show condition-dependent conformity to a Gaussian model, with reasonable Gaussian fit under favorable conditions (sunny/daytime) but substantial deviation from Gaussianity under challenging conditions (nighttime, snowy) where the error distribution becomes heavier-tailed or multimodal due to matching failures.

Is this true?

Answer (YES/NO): NO